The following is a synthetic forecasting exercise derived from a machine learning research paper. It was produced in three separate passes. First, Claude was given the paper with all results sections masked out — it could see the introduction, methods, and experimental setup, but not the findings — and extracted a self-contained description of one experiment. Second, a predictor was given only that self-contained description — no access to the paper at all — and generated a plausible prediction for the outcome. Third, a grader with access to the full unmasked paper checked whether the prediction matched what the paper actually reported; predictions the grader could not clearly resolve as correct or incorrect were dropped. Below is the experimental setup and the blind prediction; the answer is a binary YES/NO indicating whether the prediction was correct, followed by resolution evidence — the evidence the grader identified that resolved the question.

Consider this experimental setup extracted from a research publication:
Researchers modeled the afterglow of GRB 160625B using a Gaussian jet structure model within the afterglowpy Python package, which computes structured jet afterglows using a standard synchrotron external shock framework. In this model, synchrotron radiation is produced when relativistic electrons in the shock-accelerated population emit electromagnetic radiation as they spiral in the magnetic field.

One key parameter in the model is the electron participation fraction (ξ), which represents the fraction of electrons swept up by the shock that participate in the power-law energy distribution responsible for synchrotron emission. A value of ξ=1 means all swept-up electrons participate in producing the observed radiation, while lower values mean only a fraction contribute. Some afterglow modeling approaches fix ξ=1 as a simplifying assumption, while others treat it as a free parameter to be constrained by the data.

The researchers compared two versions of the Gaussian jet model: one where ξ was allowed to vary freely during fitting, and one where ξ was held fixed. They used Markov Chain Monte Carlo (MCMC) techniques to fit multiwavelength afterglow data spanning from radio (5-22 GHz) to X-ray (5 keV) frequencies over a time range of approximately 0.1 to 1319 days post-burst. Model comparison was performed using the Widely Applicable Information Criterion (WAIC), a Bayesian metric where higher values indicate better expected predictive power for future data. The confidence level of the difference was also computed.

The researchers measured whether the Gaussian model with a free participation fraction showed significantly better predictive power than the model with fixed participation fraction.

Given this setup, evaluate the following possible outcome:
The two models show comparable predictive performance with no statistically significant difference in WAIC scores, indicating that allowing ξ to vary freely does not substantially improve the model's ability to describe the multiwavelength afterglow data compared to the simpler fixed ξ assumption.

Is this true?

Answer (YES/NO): YES